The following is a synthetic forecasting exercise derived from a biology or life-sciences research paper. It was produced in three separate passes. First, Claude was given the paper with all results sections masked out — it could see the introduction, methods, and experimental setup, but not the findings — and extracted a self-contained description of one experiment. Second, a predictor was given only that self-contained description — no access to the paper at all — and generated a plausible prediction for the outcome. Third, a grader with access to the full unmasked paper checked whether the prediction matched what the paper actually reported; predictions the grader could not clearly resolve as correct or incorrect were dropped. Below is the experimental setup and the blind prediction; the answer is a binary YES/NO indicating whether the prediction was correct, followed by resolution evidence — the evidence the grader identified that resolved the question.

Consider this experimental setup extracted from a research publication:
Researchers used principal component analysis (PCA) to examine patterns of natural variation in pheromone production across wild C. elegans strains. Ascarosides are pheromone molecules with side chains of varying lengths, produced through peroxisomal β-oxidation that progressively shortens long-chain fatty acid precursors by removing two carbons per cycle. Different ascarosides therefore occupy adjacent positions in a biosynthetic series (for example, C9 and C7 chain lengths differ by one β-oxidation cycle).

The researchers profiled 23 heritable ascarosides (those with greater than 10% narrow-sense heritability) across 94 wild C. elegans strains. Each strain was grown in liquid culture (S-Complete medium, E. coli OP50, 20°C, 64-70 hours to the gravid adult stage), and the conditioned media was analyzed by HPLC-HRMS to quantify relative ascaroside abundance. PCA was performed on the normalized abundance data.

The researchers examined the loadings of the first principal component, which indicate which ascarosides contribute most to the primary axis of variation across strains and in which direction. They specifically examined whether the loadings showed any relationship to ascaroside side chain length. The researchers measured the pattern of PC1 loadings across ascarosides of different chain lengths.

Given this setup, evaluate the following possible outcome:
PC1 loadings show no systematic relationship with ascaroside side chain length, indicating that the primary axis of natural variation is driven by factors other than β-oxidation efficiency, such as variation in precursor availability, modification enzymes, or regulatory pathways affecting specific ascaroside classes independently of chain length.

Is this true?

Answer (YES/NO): YES